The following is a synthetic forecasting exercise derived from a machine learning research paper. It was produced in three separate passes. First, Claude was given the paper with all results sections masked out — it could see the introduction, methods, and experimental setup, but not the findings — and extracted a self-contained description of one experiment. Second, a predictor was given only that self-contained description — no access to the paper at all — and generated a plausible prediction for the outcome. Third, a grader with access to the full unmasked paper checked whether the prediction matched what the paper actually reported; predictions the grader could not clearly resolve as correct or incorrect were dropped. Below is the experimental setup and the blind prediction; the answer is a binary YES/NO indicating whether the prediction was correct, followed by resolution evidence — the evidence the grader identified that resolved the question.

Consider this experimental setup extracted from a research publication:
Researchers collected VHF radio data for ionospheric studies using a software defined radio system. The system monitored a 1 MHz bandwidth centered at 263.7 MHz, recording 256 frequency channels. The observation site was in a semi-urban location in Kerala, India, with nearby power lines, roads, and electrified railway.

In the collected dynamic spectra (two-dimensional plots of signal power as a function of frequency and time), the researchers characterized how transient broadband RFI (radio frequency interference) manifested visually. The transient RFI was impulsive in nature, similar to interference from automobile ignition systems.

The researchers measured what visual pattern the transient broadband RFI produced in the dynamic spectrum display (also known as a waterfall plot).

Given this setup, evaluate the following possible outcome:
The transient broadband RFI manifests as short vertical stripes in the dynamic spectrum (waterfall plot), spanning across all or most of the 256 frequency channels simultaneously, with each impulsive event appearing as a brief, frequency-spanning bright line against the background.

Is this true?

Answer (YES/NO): NO